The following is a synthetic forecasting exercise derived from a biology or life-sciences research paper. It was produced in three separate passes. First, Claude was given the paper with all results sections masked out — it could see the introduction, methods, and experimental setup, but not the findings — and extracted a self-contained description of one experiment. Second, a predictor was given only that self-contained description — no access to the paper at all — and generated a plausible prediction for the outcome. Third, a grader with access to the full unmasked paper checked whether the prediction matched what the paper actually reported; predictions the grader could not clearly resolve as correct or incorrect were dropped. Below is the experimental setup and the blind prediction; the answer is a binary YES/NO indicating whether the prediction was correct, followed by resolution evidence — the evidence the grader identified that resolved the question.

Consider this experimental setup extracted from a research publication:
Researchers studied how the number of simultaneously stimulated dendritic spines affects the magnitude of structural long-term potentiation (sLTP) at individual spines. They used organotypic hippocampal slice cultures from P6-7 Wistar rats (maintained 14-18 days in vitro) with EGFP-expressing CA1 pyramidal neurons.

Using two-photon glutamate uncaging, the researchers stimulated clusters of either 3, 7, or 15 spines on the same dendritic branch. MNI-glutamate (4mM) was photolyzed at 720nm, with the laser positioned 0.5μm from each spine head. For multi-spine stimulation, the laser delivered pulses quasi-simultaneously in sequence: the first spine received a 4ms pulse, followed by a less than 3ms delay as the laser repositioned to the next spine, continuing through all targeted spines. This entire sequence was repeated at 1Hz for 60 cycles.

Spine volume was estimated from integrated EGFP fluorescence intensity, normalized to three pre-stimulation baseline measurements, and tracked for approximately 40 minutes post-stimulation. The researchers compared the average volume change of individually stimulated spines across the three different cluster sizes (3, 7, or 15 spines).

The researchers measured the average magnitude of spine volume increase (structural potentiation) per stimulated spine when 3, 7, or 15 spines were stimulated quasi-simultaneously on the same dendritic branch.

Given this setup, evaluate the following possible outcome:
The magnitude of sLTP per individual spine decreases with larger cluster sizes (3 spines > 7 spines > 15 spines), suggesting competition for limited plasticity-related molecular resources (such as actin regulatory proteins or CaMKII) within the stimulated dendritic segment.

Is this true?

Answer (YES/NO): YES